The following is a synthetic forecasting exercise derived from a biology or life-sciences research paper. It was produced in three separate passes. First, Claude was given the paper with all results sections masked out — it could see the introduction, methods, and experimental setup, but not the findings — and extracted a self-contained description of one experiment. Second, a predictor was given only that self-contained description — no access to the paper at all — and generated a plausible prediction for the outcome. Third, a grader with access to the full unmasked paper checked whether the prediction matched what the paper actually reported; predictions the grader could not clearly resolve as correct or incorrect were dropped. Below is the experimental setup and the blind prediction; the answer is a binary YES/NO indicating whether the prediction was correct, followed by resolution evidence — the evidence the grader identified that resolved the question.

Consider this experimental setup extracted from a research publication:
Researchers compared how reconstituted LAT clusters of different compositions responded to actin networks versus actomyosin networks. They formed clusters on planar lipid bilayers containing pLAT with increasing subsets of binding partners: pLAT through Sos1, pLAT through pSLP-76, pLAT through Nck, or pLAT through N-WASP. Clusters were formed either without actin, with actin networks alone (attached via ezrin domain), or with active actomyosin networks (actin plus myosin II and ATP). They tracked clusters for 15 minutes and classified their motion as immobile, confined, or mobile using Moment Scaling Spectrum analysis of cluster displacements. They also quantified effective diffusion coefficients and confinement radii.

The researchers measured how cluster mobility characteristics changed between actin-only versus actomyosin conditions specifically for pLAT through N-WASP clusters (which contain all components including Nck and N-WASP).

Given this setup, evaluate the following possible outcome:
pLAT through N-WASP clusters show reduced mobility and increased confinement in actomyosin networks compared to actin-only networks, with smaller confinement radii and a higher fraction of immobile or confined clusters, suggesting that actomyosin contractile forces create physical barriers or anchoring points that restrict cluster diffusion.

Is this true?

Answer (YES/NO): NO